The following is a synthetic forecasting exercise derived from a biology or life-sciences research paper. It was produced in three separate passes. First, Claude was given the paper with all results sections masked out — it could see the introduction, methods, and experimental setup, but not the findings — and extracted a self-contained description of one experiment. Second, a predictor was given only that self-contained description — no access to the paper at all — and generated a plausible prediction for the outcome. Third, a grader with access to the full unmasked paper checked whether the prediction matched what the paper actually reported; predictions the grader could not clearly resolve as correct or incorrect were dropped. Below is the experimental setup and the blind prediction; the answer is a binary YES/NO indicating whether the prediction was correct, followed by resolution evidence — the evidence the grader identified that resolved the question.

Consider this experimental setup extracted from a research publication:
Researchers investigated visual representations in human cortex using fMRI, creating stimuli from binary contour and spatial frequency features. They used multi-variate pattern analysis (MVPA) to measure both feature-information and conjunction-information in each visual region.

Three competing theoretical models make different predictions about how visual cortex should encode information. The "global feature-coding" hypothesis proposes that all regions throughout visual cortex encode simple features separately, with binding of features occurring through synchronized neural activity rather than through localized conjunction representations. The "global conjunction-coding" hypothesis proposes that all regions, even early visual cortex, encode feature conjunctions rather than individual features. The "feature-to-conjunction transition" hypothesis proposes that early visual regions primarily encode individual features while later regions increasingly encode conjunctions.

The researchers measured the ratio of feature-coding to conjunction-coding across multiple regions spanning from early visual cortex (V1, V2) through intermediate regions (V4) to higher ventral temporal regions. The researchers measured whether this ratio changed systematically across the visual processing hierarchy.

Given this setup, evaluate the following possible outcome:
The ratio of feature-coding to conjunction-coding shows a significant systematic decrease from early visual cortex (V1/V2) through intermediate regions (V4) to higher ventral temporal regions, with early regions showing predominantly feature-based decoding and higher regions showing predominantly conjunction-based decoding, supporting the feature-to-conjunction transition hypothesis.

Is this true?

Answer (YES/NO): YES